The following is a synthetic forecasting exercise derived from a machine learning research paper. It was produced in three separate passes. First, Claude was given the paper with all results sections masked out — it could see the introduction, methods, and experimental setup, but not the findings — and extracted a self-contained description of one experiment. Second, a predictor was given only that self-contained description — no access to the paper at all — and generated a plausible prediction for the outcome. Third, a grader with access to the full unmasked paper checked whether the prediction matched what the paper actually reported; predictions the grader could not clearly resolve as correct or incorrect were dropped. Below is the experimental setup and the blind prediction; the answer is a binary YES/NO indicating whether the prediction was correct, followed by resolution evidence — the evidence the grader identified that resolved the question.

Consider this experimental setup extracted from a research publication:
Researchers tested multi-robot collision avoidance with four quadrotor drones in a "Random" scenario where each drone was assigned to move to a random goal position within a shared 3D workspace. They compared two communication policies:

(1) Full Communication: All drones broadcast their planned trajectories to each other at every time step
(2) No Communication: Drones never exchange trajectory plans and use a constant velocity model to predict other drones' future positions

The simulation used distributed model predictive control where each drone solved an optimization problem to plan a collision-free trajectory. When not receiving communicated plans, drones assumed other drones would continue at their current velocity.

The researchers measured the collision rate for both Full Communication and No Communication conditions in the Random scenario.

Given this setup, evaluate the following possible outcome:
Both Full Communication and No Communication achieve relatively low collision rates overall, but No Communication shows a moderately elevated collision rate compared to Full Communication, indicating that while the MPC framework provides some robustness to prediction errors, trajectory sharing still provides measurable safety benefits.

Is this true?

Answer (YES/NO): NO